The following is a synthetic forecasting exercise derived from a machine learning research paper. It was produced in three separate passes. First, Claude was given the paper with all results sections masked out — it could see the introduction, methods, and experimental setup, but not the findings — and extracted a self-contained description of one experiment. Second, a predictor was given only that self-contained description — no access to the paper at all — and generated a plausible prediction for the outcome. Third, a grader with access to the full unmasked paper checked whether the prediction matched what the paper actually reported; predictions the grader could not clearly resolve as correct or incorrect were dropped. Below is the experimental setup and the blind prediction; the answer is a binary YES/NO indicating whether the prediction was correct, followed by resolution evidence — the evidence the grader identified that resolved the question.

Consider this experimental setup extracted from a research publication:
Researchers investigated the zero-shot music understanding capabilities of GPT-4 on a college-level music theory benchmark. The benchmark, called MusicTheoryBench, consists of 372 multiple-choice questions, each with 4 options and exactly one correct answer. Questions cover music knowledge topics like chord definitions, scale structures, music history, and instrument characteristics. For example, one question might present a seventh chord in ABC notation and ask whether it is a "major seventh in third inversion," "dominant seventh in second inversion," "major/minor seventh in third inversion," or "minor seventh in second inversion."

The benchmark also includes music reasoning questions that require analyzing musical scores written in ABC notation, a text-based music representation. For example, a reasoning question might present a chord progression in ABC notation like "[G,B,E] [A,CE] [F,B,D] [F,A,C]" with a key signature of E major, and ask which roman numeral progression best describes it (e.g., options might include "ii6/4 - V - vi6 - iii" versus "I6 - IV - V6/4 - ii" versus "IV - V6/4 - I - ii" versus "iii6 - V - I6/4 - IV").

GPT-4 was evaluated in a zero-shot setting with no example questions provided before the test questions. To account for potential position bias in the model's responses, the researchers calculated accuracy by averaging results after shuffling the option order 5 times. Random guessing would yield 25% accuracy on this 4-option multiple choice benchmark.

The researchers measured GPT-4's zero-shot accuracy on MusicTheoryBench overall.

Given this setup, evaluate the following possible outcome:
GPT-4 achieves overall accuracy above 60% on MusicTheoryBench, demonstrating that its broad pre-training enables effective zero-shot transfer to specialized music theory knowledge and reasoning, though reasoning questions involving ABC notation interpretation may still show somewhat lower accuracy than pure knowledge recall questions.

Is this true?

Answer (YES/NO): NO